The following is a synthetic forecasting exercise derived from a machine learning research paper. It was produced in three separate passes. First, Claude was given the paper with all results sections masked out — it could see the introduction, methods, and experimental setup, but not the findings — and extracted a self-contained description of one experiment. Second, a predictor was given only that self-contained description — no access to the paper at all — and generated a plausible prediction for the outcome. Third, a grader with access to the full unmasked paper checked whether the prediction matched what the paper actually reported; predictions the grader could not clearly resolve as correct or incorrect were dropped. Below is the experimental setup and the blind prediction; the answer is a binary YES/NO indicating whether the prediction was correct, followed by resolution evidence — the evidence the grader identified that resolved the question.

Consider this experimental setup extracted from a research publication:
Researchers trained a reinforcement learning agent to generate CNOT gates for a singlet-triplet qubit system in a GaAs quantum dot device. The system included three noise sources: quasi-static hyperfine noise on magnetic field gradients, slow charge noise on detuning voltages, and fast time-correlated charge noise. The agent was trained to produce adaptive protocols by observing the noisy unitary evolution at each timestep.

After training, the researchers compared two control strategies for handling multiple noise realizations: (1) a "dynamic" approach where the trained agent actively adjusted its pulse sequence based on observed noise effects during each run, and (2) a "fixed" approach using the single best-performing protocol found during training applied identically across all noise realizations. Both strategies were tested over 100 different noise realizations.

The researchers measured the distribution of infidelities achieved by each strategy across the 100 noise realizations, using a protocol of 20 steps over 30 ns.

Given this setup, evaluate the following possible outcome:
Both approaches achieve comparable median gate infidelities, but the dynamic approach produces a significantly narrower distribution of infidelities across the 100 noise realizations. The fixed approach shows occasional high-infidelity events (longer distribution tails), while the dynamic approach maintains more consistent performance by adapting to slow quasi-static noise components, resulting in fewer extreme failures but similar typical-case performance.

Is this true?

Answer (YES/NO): NO